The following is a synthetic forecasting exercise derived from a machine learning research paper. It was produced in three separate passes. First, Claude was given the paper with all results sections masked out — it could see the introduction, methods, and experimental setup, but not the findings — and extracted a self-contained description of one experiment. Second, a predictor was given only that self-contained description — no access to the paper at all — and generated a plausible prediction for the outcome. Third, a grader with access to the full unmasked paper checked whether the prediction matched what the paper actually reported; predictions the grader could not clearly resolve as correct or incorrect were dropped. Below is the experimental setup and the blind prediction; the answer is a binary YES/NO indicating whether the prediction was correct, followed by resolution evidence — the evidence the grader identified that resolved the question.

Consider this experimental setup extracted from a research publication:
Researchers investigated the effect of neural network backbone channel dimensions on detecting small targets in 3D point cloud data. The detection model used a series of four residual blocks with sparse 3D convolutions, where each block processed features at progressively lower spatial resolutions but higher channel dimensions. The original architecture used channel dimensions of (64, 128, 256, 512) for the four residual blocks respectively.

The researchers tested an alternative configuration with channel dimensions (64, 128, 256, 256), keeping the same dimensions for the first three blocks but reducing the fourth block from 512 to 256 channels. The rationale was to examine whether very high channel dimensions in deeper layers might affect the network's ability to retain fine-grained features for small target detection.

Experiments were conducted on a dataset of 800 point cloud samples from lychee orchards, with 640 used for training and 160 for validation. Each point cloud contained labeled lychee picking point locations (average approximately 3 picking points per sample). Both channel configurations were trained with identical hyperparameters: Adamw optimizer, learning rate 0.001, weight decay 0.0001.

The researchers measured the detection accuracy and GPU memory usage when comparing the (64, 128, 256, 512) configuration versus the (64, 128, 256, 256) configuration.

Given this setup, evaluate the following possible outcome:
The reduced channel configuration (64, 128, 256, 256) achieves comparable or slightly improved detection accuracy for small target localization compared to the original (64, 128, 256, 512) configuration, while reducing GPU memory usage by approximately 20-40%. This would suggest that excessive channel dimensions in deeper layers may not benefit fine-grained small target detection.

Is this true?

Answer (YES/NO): NO